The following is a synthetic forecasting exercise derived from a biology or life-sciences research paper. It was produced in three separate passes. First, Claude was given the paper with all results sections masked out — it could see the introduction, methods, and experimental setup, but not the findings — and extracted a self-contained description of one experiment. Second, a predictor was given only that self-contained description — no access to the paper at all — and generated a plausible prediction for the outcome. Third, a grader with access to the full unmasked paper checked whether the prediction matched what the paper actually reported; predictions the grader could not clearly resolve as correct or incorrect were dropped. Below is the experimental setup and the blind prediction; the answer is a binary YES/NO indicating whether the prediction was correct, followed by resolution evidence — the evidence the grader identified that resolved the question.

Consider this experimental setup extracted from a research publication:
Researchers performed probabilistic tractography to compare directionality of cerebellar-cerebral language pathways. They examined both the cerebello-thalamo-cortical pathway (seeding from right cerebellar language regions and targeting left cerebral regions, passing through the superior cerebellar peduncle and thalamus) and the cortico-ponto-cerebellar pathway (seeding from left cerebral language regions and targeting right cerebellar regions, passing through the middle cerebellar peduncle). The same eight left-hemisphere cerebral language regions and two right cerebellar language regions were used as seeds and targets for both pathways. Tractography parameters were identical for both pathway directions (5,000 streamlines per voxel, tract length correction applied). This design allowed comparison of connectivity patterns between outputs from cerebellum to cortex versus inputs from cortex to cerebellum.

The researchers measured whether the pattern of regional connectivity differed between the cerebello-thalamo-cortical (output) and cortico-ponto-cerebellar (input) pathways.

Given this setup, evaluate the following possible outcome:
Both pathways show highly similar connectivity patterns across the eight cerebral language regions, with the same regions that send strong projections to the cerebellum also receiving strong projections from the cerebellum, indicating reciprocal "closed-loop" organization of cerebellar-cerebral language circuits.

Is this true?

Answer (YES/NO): NO